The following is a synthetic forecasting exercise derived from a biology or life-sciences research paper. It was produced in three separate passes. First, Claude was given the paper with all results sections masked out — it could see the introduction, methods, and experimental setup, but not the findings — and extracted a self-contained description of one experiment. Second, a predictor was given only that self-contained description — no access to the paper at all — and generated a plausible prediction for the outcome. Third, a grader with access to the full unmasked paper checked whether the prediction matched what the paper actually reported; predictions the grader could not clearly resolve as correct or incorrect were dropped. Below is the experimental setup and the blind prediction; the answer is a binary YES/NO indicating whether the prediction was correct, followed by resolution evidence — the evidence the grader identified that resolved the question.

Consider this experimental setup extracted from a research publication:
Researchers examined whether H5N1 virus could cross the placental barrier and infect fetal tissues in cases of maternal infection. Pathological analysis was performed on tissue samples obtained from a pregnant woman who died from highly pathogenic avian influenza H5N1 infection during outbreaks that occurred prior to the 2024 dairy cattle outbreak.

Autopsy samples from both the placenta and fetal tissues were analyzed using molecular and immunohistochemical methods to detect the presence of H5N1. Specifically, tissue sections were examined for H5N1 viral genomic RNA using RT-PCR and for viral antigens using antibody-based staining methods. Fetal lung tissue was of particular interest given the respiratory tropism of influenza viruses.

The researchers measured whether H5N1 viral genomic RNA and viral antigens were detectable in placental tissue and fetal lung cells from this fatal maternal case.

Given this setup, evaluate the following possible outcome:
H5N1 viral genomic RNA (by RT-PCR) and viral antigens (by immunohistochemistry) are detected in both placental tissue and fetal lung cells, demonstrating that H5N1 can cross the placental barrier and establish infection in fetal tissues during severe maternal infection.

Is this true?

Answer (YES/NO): YES